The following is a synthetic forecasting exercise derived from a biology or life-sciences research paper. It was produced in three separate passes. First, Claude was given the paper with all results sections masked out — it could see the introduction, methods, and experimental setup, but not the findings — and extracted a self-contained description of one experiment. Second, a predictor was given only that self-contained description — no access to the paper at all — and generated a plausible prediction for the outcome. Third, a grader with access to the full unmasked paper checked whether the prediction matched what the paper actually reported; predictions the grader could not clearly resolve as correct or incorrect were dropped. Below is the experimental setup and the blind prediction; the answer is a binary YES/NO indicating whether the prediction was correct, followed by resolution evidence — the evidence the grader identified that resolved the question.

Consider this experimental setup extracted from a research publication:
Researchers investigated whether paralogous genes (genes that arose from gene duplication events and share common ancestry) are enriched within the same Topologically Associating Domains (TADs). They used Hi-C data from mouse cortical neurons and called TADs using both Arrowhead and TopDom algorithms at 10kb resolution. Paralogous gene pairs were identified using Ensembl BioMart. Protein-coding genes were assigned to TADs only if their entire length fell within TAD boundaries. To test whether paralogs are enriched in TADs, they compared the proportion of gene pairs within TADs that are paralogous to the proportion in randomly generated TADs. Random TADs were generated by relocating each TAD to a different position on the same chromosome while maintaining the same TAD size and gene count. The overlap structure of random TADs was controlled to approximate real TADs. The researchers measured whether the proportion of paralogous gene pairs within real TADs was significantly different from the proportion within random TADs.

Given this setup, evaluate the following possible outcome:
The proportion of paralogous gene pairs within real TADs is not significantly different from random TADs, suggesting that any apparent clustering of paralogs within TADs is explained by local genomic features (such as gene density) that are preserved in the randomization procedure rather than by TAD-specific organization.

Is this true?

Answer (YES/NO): NO